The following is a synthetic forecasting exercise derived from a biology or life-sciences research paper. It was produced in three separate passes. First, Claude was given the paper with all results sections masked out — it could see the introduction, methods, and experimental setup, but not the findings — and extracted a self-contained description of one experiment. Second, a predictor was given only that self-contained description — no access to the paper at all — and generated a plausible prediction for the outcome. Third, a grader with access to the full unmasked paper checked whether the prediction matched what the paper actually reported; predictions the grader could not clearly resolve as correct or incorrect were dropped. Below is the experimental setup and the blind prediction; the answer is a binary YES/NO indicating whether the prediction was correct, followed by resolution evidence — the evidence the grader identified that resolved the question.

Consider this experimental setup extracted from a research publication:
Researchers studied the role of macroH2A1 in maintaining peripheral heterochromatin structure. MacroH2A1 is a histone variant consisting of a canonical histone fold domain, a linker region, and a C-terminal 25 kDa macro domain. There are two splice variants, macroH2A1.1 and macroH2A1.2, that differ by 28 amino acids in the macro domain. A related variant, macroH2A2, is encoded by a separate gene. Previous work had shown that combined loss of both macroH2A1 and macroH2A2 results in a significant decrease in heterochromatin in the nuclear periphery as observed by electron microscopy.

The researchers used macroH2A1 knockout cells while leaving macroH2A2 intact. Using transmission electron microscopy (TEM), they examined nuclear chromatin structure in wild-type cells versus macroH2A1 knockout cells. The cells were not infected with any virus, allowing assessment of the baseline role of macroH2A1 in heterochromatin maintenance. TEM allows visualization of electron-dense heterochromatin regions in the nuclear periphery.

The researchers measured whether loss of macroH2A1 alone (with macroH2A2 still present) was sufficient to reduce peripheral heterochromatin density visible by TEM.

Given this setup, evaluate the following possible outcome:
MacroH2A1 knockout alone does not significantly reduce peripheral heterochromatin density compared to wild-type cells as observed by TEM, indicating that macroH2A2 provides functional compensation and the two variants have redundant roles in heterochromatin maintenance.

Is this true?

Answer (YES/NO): NO